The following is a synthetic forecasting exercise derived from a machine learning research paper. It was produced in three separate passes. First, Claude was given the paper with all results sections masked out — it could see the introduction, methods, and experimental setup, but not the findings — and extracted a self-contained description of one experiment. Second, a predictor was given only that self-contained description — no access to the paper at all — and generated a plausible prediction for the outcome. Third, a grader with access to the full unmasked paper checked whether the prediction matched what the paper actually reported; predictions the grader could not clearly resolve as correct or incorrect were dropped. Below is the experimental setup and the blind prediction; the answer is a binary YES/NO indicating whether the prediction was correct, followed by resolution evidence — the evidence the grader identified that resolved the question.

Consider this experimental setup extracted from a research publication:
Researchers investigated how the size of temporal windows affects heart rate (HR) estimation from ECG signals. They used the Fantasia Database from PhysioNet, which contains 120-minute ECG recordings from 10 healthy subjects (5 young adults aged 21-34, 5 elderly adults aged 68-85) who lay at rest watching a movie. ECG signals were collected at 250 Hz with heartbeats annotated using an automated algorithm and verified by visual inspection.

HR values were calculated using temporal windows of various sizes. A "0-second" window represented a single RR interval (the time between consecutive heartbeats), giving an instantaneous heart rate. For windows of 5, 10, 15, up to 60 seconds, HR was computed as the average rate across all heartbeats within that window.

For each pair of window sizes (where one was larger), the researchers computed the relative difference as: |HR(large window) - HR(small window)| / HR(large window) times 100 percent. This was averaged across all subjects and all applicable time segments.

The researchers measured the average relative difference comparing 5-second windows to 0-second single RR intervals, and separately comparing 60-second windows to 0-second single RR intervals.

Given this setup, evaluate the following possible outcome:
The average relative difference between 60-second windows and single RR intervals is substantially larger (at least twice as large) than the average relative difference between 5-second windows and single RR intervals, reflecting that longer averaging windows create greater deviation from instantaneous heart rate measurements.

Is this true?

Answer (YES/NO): NO